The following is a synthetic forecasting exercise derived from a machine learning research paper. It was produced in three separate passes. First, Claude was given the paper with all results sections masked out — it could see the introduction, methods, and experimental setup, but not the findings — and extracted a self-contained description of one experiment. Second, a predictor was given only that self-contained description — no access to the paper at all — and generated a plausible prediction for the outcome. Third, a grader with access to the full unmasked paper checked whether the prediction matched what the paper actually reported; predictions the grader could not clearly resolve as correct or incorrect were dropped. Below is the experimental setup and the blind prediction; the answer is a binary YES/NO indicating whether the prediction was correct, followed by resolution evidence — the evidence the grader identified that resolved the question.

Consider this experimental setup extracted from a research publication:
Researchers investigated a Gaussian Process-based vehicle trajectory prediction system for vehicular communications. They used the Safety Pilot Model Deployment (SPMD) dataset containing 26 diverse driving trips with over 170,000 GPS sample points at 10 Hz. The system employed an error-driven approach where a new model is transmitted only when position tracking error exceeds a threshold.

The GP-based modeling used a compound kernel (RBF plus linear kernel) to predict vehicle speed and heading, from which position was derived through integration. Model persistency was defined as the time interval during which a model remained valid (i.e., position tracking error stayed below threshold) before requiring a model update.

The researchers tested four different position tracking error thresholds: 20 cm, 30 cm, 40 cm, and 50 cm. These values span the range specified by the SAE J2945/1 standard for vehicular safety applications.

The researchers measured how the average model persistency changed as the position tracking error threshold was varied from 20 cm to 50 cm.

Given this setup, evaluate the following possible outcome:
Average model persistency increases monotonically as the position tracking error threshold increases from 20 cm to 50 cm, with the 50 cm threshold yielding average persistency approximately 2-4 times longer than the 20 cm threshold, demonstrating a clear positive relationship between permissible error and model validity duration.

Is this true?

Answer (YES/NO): YES